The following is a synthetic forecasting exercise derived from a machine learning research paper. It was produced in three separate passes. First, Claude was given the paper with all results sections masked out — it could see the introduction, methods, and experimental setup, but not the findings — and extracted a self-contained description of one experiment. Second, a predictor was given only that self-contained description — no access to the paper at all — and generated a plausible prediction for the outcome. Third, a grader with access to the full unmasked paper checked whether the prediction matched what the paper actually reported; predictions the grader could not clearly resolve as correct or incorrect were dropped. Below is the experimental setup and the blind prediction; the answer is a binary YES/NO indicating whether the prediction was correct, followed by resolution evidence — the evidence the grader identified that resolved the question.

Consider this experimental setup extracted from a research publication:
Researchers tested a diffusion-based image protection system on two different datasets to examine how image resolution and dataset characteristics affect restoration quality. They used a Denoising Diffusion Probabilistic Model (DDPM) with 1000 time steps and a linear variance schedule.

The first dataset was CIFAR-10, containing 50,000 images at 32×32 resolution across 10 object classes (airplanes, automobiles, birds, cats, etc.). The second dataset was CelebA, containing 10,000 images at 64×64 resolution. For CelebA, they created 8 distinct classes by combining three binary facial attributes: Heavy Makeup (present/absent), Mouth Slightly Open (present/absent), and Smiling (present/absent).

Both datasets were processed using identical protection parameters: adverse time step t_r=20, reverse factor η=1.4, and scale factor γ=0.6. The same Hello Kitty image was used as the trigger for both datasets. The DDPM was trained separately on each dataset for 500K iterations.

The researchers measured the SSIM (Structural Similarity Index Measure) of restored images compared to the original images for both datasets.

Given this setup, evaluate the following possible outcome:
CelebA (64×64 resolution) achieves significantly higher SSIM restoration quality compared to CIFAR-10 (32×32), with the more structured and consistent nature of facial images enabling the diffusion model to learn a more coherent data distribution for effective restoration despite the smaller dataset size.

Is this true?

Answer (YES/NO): NO